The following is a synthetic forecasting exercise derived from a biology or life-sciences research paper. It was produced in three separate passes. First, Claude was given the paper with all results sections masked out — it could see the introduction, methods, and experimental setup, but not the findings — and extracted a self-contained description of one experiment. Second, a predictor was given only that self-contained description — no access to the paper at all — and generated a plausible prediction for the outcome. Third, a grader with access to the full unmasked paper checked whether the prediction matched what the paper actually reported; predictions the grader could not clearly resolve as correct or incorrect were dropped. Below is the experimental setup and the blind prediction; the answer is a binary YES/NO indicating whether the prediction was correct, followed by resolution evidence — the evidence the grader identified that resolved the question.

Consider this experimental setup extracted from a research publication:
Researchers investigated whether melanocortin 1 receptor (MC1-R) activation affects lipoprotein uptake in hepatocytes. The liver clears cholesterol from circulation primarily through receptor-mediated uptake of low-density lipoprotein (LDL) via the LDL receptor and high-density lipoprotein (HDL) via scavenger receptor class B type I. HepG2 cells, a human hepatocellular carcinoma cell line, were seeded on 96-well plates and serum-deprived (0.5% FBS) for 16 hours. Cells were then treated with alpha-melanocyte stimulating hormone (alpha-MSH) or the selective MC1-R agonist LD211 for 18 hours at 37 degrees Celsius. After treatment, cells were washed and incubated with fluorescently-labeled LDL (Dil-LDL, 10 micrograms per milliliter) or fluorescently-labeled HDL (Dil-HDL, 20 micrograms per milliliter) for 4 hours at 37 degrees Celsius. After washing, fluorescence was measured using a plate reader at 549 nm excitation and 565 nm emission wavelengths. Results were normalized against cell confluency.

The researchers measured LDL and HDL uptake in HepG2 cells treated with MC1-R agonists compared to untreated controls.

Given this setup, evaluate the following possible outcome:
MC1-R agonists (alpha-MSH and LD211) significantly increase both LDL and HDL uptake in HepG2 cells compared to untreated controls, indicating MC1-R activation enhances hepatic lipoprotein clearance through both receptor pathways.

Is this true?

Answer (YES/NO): YES